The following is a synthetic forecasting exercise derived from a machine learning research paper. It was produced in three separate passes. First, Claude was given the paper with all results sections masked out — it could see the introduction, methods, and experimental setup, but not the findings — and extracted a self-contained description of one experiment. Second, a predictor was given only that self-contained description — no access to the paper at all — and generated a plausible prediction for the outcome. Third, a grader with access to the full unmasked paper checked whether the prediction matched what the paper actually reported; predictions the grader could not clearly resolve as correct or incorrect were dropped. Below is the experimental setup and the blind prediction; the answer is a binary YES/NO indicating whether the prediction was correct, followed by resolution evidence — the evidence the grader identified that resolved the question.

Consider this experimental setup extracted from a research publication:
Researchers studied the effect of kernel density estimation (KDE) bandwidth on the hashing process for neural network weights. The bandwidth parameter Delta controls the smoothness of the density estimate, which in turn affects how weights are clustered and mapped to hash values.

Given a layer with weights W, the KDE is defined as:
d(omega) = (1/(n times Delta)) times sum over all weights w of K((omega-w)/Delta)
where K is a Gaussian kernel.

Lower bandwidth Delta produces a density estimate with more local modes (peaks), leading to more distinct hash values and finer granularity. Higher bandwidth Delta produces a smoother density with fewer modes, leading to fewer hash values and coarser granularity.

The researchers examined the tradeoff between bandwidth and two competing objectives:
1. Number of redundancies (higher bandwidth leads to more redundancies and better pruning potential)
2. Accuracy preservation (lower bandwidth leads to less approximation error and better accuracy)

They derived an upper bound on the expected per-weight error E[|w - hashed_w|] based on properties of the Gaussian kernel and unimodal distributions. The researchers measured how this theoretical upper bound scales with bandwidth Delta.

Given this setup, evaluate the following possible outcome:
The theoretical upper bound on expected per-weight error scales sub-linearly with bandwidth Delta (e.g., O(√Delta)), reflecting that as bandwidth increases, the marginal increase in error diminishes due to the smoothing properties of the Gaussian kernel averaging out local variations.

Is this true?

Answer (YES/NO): NO